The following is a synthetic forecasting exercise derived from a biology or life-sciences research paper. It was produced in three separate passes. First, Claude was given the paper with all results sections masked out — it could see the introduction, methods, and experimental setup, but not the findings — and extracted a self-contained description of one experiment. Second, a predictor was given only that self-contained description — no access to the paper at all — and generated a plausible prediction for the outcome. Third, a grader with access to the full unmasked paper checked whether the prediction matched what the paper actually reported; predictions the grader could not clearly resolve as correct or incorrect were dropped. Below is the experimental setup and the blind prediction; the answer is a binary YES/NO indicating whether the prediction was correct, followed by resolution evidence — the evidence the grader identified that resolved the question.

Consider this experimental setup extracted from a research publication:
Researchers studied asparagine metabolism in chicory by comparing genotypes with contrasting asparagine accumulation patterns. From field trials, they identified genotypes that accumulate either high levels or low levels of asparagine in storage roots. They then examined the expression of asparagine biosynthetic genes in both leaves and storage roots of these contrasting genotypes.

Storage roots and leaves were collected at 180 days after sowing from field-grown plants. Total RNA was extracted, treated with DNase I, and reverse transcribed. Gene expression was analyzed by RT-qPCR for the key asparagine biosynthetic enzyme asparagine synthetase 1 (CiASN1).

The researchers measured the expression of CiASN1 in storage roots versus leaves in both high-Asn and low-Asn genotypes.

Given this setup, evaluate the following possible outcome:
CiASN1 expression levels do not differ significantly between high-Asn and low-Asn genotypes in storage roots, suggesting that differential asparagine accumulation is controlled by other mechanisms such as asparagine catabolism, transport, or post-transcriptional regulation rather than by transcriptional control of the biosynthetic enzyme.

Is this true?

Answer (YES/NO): YES